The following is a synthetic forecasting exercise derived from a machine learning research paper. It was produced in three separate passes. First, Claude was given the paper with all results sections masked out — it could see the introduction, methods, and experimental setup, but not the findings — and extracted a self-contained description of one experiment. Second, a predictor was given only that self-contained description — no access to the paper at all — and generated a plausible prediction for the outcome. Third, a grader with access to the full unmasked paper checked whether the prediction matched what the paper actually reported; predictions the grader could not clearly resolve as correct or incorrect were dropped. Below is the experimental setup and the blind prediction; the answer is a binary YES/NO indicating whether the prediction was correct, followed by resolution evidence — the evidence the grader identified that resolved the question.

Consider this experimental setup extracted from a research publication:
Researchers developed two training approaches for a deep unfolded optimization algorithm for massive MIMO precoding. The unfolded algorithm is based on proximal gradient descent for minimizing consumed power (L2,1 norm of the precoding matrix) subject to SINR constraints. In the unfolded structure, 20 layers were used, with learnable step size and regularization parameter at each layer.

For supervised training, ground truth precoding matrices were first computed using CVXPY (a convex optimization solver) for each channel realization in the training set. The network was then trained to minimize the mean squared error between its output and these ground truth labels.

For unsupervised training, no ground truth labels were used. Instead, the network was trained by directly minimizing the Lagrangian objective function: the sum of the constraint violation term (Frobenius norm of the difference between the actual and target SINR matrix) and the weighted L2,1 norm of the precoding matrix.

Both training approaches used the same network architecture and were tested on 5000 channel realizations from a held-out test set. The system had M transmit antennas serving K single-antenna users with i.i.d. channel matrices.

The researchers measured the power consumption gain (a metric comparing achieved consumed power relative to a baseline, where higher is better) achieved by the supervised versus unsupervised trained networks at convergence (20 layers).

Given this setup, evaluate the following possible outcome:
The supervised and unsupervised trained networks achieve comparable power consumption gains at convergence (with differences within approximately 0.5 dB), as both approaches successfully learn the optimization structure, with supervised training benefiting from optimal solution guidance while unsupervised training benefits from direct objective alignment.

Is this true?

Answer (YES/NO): NO